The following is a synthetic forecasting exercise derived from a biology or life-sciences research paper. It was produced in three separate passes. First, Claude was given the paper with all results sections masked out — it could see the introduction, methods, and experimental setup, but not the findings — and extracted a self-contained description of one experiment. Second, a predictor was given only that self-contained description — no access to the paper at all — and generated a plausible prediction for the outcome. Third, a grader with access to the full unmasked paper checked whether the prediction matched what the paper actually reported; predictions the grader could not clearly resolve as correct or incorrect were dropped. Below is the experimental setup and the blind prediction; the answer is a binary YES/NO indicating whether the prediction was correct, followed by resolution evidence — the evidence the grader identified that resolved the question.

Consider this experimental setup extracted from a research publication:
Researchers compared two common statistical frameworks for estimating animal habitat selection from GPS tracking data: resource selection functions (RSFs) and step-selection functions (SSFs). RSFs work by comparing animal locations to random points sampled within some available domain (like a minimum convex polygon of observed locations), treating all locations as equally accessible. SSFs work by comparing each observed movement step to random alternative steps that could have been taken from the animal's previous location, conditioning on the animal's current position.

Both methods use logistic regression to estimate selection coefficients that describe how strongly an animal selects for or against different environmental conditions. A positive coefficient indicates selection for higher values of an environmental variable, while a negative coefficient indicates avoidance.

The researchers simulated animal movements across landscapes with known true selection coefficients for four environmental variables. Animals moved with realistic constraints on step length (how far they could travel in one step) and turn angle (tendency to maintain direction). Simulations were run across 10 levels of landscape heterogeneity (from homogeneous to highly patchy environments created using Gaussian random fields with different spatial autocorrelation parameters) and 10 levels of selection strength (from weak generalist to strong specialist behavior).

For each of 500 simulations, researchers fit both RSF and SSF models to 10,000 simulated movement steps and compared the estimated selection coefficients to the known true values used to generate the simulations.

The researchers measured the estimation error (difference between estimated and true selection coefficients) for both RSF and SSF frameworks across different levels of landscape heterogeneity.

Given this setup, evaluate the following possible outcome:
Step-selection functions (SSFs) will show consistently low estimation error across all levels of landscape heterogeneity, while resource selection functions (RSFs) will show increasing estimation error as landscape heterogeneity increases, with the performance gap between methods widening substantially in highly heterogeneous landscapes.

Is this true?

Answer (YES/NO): NO